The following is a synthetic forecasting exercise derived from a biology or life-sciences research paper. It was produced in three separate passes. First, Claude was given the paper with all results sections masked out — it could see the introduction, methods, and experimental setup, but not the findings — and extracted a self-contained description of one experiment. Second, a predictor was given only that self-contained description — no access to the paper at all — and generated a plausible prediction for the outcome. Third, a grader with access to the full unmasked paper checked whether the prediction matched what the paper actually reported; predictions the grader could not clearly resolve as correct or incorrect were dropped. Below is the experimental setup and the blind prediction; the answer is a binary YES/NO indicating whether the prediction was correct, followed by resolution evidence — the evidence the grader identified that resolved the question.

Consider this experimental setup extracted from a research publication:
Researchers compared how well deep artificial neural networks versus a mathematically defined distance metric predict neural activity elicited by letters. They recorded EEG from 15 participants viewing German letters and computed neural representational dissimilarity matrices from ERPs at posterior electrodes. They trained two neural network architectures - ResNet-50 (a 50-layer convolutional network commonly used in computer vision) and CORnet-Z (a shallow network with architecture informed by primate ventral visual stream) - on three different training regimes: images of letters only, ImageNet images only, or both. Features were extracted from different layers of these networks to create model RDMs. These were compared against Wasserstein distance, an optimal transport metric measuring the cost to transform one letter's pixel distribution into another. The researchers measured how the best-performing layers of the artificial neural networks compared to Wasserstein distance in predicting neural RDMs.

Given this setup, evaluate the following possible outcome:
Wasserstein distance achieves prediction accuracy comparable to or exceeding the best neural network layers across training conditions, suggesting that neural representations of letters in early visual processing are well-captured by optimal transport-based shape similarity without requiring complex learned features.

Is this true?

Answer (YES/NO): YES